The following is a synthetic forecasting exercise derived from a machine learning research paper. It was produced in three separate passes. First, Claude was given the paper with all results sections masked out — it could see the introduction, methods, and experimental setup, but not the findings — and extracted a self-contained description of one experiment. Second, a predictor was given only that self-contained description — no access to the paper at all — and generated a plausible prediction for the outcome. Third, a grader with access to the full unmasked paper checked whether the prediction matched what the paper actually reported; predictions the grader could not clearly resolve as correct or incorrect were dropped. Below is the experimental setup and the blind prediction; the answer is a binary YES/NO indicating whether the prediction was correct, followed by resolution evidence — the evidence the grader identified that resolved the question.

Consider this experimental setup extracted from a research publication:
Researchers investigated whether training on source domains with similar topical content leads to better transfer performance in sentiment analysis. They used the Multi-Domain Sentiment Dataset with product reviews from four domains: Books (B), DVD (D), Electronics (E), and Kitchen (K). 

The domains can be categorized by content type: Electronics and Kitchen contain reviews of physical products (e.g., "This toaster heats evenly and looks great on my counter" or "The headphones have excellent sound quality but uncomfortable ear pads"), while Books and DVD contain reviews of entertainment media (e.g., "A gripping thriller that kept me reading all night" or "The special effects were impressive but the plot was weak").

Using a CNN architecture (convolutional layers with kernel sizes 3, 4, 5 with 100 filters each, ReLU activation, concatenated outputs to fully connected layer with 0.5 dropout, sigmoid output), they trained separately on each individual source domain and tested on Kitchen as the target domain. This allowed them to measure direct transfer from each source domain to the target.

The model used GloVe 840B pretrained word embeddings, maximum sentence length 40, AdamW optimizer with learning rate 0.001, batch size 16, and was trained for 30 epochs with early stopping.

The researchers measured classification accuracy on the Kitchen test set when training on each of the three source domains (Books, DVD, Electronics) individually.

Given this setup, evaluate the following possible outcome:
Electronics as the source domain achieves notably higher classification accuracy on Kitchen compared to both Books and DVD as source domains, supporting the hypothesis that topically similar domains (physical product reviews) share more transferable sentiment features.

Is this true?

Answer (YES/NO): YES